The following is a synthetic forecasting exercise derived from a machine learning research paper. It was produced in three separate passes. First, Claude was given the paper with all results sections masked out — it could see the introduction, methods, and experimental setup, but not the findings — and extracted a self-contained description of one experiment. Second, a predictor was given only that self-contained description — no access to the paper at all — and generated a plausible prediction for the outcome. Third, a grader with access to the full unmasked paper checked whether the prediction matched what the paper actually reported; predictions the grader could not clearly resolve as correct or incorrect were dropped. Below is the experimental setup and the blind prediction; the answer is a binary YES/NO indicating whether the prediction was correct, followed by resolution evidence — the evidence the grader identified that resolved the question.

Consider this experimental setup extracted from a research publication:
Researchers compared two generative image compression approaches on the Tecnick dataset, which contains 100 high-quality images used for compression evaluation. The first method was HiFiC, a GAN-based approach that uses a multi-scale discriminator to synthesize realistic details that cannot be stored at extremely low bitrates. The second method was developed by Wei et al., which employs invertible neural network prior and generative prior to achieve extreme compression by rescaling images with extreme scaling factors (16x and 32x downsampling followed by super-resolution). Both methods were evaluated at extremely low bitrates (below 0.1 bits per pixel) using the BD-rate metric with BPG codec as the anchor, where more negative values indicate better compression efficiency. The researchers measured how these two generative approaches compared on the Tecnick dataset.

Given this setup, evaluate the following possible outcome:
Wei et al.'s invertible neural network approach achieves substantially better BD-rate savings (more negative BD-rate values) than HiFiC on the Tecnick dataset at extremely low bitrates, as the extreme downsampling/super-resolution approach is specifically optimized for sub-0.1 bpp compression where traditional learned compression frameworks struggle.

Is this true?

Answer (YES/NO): YES